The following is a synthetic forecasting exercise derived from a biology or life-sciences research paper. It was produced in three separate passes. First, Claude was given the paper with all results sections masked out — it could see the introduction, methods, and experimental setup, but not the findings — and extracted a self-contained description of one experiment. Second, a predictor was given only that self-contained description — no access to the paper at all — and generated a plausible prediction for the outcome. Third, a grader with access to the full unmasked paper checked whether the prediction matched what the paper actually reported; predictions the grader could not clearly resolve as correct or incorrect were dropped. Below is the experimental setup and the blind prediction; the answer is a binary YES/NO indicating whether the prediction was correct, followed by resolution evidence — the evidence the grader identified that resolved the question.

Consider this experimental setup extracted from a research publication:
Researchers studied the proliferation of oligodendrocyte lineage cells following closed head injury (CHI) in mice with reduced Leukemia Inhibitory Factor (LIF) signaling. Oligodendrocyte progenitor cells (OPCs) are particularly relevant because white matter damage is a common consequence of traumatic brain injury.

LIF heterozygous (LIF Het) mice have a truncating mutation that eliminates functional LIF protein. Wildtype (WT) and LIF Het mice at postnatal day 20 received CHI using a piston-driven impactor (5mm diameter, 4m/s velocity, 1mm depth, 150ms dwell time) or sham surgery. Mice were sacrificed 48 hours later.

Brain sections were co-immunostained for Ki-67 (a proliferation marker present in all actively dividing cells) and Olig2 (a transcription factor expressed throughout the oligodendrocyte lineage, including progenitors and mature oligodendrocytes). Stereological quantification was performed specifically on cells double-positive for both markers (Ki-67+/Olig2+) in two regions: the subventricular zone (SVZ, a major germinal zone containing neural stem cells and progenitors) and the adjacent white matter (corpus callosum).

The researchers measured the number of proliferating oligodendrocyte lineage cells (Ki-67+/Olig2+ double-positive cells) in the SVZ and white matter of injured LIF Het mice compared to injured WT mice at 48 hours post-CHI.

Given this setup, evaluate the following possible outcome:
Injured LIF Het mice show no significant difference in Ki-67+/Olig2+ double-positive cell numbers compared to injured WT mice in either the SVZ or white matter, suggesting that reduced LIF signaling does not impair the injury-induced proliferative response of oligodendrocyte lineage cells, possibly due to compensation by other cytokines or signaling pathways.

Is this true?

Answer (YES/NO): NO